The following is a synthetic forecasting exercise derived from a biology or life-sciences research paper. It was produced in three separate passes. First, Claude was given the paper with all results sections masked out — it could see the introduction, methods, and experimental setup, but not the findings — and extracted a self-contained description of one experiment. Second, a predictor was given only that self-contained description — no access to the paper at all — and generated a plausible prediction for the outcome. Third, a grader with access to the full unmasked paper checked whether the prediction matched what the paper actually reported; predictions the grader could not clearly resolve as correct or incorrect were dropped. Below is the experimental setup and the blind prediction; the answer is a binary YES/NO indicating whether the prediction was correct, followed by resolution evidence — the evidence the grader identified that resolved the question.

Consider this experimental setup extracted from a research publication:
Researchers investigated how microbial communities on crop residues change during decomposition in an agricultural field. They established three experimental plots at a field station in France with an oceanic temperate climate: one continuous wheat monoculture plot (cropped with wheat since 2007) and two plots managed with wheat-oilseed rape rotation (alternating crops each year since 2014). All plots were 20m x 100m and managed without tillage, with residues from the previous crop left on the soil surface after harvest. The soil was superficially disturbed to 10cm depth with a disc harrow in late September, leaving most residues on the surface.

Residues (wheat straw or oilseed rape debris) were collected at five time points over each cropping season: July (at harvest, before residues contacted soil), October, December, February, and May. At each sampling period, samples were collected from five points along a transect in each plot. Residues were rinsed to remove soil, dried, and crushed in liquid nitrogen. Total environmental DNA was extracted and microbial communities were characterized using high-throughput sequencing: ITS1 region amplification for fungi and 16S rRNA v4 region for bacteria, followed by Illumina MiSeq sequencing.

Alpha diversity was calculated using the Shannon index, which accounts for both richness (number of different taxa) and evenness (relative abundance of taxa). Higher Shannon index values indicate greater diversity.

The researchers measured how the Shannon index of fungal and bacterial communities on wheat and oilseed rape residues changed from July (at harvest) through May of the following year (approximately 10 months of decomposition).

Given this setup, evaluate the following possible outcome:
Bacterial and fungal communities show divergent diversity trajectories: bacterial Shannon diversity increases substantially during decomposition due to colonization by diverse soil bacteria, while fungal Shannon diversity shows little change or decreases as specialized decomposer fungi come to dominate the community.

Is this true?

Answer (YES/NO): NO